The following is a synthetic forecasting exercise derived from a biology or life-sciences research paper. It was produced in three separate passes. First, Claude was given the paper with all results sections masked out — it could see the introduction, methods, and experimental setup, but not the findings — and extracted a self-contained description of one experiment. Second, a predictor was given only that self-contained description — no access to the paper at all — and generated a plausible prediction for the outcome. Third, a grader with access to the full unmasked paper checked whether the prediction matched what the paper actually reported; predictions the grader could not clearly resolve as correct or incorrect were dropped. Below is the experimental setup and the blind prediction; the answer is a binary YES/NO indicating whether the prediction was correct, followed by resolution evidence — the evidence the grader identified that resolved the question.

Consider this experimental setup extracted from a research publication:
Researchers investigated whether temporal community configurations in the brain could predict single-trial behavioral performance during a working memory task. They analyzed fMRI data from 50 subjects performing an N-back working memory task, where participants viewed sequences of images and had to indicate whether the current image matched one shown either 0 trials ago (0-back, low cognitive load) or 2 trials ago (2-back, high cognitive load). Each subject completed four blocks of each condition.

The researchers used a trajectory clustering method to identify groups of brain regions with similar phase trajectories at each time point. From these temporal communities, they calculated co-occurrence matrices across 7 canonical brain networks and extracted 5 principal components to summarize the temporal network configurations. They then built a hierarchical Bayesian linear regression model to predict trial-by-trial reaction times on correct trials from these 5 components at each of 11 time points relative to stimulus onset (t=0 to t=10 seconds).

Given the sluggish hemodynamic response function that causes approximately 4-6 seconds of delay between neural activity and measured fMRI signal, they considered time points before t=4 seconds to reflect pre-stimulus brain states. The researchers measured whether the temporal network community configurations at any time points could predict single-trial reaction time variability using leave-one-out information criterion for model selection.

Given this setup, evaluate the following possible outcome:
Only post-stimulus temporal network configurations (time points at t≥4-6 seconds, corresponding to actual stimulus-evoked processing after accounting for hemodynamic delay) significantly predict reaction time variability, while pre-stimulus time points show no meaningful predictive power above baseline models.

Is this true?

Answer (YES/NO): NO